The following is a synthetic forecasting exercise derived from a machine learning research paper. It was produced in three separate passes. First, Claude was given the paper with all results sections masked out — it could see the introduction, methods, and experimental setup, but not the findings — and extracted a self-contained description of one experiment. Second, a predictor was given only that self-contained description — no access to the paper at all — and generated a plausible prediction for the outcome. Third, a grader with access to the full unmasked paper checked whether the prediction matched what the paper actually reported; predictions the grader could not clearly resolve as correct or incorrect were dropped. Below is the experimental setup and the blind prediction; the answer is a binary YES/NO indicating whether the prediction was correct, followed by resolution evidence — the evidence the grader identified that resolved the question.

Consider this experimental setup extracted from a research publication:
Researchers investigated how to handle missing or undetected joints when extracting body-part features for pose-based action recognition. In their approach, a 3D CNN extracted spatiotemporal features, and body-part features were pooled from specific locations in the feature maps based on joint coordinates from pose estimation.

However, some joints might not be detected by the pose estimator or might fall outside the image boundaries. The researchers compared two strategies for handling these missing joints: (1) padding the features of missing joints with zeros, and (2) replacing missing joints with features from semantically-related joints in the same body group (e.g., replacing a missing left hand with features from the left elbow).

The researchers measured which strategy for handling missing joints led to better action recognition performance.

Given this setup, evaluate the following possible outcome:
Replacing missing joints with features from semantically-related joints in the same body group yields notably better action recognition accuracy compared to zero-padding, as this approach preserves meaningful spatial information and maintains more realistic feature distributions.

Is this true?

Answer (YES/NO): NO